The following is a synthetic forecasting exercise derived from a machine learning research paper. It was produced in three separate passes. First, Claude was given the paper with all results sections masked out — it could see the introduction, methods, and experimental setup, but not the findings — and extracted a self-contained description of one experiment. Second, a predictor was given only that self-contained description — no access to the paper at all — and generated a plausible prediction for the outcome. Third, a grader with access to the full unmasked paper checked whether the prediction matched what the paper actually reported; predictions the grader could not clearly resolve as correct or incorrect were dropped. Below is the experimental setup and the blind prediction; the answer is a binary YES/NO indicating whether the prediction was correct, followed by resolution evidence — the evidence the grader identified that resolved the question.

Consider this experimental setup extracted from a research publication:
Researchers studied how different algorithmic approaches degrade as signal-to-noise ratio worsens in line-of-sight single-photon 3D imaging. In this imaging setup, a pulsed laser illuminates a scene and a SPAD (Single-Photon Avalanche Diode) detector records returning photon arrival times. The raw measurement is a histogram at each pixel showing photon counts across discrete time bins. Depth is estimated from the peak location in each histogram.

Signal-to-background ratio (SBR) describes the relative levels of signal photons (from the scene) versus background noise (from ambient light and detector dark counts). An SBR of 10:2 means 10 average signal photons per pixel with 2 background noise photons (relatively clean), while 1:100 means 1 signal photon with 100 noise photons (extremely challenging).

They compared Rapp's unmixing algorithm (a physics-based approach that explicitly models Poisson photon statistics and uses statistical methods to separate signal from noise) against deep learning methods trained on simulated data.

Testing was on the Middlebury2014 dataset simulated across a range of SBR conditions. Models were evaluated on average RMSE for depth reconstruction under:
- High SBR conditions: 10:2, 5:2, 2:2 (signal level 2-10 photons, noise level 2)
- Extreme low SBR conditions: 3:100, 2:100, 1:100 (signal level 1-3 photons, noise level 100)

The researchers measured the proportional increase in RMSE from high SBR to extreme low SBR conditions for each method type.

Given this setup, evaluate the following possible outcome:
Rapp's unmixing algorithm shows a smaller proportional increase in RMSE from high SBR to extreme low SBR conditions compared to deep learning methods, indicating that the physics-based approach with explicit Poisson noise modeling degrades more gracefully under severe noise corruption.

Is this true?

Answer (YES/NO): NO